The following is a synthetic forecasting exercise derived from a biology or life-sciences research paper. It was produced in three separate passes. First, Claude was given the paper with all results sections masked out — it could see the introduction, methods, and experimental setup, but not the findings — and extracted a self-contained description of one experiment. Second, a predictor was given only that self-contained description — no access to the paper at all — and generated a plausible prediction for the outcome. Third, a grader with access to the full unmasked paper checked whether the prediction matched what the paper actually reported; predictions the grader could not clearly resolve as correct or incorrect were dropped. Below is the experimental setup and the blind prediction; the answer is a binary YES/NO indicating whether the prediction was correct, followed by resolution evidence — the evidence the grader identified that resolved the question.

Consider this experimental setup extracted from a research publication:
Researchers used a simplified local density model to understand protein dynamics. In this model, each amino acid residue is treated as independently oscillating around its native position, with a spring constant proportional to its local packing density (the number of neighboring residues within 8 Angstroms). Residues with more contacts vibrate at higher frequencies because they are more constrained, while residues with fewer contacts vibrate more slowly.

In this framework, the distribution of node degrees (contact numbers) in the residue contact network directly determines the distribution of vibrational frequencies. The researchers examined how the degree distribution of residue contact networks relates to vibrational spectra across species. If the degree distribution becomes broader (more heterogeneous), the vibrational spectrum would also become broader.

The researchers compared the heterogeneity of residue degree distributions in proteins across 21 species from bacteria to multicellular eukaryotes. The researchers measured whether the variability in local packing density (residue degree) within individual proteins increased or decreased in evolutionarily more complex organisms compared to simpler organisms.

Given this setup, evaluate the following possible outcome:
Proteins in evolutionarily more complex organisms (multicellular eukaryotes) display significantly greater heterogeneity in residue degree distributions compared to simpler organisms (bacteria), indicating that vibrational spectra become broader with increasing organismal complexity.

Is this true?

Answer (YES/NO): YES